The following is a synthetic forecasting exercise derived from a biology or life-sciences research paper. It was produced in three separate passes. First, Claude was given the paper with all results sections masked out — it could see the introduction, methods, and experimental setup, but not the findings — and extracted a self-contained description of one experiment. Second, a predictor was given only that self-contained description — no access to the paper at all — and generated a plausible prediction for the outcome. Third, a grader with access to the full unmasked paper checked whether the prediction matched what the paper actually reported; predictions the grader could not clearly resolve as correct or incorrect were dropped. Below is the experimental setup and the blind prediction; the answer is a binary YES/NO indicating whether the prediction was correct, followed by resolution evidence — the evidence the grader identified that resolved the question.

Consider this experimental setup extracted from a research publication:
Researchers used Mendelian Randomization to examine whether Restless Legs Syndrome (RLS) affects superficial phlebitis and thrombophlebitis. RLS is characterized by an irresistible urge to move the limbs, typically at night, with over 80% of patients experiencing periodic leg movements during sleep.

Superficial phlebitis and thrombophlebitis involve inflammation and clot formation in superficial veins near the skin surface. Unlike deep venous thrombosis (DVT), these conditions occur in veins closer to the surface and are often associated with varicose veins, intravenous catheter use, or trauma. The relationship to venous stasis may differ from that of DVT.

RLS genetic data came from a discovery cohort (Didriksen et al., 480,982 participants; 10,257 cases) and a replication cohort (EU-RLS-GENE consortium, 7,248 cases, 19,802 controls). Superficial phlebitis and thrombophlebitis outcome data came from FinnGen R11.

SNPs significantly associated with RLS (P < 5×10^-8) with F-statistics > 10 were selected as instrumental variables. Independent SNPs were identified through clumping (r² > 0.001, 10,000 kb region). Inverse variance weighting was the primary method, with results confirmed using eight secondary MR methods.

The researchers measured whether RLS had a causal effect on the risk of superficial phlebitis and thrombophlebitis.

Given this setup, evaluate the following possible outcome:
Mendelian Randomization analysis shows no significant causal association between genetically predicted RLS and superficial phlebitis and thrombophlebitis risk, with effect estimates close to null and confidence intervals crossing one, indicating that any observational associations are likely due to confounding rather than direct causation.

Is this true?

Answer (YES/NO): NO